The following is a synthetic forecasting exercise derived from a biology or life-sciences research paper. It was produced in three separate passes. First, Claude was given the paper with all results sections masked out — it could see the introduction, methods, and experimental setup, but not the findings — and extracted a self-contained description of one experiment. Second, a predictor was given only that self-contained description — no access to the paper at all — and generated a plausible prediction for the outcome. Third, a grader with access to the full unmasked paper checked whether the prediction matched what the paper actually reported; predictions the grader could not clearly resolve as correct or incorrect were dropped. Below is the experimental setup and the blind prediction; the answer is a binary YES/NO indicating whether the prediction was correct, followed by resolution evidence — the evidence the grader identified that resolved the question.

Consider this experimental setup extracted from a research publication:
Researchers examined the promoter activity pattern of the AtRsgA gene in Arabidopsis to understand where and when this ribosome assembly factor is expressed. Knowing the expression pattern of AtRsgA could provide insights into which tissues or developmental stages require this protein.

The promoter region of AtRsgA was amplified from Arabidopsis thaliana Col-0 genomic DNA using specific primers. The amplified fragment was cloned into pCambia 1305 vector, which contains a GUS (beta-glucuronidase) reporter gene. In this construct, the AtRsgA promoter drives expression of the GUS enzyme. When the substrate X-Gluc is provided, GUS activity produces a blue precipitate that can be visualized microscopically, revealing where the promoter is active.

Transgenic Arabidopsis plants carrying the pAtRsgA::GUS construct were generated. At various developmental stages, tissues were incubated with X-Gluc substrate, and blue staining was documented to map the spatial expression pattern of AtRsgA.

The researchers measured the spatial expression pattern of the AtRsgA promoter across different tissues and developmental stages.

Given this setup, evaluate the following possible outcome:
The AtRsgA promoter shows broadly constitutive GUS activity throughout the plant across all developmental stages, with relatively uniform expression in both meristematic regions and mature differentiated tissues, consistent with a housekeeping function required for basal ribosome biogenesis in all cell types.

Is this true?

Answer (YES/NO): NO